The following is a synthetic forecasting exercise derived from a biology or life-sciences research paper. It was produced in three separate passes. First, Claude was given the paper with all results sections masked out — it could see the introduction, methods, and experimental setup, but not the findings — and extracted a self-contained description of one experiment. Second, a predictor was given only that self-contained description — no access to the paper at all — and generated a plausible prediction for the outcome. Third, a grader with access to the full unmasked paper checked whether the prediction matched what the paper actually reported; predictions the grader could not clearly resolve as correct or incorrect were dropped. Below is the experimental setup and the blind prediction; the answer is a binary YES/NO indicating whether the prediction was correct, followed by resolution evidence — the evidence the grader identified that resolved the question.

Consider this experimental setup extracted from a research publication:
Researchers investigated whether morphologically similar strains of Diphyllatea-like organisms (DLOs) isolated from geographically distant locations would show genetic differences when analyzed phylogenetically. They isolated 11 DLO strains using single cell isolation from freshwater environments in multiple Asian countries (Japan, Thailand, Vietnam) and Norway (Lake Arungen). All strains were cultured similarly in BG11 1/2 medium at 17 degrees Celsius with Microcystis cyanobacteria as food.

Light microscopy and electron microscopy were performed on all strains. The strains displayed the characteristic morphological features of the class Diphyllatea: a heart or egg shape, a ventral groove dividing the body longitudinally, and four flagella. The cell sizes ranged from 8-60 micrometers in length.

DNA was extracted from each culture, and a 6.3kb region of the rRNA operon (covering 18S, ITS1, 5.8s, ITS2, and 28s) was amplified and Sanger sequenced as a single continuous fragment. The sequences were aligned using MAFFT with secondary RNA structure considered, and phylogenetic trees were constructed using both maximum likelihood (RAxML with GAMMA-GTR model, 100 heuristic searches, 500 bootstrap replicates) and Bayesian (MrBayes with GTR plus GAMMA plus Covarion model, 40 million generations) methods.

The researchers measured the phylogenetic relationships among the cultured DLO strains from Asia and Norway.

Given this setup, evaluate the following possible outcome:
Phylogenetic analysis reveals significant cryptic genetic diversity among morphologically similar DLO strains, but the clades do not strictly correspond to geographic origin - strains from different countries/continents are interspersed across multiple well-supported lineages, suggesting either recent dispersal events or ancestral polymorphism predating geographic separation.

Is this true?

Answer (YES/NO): YES